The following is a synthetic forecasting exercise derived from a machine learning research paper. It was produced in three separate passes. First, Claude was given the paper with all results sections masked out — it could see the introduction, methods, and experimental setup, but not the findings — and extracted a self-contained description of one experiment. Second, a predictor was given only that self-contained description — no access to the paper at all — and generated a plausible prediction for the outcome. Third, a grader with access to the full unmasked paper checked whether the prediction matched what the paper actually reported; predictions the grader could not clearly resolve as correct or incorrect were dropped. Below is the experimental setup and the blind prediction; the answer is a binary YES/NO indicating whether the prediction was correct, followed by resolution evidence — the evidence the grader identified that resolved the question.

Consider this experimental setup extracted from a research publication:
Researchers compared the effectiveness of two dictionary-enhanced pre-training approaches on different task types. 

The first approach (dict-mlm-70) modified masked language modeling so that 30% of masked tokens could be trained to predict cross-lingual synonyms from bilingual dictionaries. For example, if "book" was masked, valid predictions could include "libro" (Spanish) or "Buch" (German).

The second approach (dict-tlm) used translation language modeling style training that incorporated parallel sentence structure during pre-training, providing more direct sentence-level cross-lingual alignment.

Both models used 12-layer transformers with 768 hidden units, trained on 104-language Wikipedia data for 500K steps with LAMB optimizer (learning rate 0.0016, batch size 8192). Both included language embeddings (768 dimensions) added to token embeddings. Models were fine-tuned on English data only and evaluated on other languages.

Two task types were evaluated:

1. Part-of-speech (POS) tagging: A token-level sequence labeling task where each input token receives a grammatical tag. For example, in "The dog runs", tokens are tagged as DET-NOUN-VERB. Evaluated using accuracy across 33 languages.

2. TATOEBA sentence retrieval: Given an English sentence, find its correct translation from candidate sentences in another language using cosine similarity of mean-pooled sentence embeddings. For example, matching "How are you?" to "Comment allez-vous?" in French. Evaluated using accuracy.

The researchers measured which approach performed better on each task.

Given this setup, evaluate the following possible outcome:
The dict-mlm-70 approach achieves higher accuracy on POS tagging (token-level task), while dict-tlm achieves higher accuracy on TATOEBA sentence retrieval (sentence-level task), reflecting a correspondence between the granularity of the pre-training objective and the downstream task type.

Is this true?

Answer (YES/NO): NO